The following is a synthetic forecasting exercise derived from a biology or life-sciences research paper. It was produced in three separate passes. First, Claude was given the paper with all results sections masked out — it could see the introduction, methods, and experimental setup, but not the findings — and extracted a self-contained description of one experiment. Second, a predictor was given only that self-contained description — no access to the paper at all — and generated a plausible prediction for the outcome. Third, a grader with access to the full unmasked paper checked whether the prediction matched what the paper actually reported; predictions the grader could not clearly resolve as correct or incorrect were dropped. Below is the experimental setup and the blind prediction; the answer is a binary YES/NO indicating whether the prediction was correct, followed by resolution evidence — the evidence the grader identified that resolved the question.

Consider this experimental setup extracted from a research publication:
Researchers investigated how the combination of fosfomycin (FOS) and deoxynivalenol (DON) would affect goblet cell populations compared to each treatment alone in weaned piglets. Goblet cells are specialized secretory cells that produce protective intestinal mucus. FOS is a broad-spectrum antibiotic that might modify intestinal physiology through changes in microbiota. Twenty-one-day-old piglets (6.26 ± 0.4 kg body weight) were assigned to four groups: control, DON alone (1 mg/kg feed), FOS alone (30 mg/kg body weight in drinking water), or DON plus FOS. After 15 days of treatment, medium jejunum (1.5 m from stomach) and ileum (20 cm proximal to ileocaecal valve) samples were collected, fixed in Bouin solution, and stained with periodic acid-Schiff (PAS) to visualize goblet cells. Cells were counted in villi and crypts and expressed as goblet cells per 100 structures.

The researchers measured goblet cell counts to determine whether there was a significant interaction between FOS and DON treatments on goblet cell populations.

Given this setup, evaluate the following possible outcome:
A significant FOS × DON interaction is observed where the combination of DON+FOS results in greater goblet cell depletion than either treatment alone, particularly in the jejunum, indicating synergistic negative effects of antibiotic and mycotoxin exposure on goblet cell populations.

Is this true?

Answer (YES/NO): NO